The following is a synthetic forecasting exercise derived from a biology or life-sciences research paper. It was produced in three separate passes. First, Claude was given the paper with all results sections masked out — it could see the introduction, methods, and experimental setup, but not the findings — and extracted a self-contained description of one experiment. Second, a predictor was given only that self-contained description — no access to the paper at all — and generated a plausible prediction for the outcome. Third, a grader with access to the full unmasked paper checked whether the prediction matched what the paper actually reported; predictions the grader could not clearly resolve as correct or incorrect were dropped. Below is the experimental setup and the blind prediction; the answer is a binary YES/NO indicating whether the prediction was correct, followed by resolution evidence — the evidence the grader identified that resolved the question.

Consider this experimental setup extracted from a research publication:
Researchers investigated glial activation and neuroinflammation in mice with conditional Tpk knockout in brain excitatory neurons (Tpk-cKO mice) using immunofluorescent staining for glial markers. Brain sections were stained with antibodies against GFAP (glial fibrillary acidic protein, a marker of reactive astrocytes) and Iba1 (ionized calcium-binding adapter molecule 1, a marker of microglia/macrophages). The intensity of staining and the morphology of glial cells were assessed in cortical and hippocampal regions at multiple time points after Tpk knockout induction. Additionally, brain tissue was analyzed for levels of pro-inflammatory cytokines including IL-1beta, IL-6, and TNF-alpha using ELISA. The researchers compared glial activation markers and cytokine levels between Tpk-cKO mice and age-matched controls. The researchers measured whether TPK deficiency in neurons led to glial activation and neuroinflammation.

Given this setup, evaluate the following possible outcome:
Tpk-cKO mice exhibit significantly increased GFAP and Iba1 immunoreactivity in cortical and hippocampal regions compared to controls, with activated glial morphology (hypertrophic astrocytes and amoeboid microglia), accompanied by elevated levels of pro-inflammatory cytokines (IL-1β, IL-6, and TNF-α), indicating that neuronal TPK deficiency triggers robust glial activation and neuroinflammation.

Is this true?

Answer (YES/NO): YES